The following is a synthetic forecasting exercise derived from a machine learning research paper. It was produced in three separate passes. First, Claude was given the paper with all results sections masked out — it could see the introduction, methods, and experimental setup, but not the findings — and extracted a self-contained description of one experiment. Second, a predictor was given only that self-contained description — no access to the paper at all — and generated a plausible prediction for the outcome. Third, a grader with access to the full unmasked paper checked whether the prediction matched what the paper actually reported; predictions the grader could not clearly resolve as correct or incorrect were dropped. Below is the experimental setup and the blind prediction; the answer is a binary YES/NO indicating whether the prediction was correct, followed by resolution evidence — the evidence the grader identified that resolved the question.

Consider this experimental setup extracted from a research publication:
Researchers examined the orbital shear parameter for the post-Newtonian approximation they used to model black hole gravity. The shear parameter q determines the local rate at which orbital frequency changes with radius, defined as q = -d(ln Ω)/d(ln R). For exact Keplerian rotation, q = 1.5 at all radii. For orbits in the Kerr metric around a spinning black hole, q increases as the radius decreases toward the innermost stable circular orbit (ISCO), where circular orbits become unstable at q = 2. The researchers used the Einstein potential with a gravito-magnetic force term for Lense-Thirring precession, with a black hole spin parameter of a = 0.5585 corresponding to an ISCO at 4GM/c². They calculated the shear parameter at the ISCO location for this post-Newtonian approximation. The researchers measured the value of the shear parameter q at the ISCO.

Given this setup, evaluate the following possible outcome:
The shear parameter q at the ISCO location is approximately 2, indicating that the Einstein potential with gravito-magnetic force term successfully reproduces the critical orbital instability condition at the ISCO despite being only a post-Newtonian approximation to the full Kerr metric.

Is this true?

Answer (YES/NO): NO